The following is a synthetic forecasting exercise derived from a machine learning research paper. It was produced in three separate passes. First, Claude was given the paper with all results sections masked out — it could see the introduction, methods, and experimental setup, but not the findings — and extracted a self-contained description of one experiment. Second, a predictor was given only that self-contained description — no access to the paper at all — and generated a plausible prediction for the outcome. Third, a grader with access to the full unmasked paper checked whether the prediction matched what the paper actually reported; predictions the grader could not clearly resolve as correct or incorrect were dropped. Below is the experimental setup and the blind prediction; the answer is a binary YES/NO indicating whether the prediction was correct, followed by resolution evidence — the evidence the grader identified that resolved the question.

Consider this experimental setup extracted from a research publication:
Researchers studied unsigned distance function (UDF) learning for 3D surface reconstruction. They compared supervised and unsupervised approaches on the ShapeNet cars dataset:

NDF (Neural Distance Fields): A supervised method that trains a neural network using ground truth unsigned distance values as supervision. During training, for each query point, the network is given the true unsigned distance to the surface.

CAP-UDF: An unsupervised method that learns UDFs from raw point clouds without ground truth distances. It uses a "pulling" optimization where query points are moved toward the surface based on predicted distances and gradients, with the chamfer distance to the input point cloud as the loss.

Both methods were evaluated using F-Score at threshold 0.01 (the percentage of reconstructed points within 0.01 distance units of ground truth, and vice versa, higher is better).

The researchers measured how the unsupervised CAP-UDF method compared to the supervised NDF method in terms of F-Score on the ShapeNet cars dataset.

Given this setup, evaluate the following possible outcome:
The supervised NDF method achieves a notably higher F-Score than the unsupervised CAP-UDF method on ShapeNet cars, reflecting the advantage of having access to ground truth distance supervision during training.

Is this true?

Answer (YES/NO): NO